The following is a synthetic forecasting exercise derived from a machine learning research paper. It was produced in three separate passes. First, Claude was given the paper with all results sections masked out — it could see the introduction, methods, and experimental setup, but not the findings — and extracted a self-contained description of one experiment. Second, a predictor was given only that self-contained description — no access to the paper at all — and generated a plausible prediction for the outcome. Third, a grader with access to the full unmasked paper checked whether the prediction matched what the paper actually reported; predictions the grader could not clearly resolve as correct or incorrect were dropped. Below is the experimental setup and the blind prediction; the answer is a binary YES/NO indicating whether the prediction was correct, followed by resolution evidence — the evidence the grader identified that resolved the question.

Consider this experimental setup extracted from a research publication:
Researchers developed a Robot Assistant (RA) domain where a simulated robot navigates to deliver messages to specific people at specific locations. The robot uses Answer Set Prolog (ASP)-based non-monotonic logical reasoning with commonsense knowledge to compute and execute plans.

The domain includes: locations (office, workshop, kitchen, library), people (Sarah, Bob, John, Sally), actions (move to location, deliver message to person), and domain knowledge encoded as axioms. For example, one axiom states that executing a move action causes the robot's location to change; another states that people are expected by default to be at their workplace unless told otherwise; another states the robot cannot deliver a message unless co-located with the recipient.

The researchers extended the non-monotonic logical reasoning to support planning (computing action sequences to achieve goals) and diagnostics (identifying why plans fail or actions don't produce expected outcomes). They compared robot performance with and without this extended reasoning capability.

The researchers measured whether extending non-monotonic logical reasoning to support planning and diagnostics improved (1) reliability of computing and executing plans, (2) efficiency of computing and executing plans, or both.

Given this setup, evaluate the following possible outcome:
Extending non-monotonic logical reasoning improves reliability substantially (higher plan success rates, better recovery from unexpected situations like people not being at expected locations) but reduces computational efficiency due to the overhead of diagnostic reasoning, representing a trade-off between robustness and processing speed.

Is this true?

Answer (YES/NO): NO